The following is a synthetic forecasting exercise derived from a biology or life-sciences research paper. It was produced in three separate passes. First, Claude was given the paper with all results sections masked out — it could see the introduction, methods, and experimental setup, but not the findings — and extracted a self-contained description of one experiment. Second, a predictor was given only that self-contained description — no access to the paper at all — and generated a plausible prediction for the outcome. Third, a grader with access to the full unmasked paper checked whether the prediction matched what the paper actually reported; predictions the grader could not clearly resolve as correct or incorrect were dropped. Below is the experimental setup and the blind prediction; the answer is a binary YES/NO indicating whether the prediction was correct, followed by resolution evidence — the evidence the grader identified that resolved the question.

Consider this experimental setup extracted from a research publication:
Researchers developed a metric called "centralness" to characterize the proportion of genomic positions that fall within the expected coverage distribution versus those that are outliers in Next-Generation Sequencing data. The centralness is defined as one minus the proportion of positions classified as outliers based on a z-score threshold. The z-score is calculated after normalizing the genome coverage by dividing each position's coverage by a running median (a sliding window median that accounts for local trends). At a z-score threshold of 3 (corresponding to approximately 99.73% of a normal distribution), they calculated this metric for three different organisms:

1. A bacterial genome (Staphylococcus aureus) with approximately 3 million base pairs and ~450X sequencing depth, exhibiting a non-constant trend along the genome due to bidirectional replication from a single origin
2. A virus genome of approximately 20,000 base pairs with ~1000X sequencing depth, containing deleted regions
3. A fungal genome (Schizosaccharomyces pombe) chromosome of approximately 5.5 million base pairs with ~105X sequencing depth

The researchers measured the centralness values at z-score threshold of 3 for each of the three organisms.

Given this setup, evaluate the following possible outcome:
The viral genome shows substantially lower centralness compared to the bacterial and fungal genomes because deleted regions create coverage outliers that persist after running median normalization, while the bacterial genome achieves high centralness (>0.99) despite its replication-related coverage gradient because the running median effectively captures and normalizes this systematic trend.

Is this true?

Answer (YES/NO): NO